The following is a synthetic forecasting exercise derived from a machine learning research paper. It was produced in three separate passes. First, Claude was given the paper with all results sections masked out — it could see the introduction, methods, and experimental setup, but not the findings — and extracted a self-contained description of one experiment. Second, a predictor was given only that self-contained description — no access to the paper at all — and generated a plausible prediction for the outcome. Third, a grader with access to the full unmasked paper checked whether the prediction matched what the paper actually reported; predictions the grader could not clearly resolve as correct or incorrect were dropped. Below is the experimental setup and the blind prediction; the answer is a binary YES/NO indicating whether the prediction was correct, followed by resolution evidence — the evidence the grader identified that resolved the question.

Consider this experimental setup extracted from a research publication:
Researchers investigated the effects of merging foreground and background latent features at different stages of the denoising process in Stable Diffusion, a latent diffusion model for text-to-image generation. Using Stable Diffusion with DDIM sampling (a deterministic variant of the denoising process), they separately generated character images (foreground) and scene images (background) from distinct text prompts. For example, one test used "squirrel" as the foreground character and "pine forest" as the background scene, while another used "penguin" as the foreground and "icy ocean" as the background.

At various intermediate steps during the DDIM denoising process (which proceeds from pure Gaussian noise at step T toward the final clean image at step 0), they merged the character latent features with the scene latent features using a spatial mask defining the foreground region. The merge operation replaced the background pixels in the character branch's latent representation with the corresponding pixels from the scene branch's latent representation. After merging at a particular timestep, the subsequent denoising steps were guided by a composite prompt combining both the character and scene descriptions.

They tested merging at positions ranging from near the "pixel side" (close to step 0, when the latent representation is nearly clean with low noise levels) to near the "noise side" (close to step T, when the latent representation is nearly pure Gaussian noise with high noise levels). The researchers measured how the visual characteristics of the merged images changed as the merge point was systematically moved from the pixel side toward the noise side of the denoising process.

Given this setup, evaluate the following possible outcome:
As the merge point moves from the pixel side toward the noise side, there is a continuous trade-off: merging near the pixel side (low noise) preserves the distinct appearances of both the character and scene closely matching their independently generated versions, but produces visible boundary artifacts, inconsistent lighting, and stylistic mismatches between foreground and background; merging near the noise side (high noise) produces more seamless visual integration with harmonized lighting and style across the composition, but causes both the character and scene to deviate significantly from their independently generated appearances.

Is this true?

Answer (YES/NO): NO